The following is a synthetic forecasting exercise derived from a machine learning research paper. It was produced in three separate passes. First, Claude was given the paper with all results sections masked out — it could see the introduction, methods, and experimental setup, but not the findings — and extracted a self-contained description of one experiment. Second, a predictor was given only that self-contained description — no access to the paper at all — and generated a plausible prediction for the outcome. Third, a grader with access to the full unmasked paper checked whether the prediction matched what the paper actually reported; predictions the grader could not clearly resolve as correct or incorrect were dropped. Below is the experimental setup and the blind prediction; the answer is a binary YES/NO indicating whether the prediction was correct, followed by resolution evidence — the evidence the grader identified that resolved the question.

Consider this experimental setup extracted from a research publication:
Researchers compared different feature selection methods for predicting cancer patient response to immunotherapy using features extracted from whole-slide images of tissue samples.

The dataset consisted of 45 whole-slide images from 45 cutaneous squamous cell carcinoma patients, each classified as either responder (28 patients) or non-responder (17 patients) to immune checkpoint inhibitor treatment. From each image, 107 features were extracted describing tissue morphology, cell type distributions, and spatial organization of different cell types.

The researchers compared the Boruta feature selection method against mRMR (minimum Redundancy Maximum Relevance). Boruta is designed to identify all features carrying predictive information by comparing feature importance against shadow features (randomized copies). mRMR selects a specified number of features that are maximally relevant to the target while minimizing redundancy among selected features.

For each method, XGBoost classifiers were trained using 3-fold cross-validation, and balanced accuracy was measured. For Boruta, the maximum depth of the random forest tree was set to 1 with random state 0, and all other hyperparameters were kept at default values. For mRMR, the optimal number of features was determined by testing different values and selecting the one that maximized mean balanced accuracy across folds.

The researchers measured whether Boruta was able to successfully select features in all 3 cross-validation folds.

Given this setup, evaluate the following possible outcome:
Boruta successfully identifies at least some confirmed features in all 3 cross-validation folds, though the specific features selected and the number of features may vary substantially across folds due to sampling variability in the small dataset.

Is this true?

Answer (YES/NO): NO